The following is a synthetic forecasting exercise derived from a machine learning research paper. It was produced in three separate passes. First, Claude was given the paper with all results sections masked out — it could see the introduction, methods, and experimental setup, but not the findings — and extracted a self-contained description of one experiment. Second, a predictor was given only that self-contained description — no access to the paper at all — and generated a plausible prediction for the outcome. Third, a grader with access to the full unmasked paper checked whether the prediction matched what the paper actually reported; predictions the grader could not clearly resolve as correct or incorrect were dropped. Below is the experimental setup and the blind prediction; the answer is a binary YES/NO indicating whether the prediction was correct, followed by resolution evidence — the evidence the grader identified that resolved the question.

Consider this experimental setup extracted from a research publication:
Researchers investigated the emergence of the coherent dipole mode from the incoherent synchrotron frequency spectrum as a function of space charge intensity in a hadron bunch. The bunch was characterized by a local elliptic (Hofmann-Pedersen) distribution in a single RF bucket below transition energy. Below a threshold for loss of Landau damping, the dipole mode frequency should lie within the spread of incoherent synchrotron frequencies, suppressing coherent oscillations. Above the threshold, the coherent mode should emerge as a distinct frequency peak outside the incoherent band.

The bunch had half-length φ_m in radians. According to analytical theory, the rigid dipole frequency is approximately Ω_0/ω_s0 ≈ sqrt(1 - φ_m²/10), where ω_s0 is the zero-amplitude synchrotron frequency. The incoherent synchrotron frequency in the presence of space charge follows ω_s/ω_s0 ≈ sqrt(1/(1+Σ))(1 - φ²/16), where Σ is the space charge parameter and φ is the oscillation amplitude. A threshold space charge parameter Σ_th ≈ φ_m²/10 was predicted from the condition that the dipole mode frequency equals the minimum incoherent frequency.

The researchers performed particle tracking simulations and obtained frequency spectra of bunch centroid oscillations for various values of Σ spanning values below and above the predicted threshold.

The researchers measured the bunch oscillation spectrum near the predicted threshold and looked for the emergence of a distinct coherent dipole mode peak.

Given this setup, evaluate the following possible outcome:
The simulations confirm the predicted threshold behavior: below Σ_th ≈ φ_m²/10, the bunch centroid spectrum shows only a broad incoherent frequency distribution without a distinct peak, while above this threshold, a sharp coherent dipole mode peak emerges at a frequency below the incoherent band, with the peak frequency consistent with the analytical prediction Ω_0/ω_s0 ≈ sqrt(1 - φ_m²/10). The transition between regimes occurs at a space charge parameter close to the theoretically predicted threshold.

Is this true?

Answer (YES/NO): NO